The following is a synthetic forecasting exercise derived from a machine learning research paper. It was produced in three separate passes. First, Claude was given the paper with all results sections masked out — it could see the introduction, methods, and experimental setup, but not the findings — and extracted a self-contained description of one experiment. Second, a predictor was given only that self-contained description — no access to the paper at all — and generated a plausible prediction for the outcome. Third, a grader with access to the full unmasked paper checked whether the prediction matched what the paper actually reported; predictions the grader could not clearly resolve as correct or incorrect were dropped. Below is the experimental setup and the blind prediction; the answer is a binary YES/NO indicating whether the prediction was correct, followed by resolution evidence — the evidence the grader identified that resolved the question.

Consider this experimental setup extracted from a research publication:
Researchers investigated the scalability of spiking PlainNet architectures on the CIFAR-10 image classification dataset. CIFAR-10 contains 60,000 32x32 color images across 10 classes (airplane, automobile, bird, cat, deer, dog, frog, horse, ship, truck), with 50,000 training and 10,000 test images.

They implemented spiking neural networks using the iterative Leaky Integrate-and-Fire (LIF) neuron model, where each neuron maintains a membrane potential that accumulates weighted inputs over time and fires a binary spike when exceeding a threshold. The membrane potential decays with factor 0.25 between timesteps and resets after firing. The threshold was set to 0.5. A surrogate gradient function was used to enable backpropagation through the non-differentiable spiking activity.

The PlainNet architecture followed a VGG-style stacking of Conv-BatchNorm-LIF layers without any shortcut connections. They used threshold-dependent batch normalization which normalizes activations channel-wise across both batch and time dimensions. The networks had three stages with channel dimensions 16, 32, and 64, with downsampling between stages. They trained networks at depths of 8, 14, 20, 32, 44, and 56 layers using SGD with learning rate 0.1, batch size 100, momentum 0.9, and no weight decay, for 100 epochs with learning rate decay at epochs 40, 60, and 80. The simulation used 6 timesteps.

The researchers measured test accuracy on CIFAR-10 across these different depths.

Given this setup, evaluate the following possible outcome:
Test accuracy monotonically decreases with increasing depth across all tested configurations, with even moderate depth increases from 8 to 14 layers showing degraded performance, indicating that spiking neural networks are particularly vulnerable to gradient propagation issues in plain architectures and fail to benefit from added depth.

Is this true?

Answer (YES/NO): NO